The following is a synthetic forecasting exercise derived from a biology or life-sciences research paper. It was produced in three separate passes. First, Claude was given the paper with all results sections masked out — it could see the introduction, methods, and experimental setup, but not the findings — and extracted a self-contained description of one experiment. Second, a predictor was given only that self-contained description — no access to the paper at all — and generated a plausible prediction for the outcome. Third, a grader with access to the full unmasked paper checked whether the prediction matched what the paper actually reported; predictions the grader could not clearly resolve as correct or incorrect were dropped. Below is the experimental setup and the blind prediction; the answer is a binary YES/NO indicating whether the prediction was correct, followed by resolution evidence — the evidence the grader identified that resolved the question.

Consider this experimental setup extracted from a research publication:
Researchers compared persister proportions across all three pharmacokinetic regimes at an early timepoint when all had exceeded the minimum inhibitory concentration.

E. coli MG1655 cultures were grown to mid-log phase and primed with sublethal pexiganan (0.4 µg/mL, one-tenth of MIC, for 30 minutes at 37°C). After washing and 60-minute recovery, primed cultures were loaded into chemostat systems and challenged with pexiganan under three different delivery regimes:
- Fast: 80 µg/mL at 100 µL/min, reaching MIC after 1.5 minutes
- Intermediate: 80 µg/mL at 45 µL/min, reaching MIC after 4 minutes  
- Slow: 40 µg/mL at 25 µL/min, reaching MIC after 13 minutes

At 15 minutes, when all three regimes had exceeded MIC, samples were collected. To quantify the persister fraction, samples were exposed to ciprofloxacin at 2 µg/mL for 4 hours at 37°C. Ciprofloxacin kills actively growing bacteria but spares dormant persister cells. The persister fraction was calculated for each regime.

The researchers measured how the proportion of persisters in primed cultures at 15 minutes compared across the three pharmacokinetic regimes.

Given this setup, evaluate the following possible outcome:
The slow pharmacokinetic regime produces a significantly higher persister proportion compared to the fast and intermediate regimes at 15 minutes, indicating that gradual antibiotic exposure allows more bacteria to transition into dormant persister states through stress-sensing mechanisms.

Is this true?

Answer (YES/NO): NO